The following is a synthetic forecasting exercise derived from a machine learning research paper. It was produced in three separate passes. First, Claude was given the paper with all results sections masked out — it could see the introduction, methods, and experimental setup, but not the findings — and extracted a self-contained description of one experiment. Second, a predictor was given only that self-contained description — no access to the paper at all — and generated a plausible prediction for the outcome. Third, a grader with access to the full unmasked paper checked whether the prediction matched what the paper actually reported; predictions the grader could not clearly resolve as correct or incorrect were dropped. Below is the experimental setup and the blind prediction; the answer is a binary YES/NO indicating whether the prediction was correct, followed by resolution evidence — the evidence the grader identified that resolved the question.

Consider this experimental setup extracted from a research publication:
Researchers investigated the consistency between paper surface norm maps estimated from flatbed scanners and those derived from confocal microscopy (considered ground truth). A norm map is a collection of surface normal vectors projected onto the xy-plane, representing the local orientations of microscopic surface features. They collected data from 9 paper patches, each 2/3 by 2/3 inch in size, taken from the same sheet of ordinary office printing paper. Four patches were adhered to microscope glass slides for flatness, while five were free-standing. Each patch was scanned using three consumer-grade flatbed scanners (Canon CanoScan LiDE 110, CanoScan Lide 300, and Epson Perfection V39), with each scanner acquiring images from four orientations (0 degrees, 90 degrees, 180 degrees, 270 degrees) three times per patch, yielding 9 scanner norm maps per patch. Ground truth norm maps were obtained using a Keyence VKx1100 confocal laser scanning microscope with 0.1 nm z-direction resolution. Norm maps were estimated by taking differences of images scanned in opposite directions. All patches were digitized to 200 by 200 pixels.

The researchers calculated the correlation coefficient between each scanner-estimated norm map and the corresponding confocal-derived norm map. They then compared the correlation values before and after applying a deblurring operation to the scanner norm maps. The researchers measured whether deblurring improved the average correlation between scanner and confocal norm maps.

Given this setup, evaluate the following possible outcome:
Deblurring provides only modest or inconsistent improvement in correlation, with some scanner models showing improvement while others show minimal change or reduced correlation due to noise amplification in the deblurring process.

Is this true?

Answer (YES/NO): NO